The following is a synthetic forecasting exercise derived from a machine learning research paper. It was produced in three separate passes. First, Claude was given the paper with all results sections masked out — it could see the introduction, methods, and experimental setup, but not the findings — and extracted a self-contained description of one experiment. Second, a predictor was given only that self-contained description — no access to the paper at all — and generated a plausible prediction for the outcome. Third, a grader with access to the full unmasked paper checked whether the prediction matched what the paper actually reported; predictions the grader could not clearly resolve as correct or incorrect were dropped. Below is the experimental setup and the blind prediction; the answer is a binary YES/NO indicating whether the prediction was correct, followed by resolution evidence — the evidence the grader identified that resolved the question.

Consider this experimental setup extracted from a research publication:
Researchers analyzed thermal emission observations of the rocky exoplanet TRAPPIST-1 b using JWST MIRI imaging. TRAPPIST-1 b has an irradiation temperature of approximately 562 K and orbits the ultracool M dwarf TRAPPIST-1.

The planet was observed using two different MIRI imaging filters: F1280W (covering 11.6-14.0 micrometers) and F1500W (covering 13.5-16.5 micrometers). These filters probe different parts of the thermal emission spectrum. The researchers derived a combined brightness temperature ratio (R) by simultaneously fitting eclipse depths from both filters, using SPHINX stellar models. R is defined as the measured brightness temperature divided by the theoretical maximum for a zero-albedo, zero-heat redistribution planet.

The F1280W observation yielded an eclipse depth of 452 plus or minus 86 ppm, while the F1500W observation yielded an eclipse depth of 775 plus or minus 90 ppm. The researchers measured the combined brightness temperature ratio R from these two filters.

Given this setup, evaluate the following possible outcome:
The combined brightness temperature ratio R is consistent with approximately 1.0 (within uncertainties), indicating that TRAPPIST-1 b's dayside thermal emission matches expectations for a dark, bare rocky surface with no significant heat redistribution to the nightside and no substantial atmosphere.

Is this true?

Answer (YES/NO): NO